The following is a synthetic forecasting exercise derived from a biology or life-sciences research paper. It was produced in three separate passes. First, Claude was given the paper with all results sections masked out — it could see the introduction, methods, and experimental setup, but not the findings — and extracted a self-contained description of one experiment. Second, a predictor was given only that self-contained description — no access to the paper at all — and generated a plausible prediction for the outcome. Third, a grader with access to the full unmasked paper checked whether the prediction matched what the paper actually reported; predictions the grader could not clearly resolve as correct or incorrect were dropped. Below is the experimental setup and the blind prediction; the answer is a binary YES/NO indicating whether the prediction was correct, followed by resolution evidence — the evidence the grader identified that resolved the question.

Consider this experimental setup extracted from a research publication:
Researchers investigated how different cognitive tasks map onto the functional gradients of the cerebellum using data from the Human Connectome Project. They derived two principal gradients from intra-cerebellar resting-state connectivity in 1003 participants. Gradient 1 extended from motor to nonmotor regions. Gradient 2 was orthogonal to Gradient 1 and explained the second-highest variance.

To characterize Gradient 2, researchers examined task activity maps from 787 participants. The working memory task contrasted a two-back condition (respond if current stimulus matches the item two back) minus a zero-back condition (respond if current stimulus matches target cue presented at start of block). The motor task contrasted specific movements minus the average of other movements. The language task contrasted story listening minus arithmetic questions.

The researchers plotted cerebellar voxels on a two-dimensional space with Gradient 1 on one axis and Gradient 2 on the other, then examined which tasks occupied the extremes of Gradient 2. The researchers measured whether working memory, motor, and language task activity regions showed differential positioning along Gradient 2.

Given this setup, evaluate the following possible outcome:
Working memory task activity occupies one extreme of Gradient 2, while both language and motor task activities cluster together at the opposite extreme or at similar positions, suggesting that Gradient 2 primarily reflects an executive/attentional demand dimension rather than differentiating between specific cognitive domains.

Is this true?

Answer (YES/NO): YES